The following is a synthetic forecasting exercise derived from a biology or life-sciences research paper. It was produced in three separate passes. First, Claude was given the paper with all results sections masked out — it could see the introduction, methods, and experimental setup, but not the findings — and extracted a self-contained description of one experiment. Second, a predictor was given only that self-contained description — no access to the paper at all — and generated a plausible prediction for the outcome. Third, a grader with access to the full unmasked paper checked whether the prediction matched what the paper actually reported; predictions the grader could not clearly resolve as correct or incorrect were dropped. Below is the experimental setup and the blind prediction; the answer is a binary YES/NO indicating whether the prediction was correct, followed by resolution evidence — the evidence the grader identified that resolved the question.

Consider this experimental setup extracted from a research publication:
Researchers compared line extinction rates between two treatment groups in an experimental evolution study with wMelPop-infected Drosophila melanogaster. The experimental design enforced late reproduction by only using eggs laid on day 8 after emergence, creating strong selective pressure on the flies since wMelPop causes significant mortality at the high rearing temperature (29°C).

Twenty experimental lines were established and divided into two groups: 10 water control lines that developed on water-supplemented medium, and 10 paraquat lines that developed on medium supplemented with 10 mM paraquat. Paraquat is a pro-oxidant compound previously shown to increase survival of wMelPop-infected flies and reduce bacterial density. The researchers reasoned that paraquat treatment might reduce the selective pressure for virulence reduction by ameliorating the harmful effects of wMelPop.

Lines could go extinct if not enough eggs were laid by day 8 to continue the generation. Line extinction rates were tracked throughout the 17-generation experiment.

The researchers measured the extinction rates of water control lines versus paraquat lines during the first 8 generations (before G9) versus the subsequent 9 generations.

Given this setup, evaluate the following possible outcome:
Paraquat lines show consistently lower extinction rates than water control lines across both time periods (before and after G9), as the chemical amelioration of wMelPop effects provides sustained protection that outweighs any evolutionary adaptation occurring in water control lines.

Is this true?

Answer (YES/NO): YES